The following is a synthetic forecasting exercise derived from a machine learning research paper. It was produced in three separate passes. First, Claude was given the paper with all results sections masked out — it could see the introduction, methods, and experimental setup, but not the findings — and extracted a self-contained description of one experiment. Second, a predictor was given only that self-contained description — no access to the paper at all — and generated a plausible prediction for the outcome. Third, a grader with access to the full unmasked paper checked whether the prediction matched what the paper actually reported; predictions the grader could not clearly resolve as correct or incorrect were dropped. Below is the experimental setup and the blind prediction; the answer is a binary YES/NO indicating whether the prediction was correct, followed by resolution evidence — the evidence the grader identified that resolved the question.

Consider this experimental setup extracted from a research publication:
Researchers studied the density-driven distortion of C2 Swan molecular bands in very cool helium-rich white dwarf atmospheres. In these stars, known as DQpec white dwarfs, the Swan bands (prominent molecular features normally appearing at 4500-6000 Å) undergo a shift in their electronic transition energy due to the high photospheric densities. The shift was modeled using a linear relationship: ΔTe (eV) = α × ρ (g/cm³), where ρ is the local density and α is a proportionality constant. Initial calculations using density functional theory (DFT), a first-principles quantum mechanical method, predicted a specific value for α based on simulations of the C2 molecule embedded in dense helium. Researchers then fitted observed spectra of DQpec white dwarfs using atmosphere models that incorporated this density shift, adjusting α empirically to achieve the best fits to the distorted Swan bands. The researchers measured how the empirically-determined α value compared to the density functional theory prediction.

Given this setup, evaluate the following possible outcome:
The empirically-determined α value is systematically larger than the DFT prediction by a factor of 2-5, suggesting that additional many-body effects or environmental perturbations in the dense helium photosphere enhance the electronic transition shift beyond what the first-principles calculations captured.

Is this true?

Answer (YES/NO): NO